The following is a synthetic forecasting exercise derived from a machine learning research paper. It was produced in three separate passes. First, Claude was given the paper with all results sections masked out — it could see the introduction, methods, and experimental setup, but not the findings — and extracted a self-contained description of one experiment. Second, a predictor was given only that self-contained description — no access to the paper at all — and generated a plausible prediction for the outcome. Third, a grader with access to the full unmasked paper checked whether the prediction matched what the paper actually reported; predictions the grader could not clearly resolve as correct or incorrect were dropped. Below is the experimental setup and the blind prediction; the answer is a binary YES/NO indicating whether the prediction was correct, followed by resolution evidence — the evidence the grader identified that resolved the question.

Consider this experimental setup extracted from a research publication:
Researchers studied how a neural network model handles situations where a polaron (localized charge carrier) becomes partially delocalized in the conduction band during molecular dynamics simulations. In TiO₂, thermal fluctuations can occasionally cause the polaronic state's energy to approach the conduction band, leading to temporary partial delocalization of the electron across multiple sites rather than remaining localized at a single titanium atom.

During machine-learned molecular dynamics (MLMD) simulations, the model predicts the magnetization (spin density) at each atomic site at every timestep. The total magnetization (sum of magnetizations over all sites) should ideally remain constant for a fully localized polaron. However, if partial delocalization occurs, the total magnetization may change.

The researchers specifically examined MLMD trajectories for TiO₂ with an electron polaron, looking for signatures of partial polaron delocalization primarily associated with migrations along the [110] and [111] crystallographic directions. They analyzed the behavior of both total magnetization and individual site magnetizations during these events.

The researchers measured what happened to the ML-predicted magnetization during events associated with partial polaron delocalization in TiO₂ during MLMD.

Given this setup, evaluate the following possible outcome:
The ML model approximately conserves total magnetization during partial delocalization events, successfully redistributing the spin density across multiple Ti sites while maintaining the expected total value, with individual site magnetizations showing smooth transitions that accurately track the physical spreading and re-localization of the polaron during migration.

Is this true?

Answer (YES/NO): NO